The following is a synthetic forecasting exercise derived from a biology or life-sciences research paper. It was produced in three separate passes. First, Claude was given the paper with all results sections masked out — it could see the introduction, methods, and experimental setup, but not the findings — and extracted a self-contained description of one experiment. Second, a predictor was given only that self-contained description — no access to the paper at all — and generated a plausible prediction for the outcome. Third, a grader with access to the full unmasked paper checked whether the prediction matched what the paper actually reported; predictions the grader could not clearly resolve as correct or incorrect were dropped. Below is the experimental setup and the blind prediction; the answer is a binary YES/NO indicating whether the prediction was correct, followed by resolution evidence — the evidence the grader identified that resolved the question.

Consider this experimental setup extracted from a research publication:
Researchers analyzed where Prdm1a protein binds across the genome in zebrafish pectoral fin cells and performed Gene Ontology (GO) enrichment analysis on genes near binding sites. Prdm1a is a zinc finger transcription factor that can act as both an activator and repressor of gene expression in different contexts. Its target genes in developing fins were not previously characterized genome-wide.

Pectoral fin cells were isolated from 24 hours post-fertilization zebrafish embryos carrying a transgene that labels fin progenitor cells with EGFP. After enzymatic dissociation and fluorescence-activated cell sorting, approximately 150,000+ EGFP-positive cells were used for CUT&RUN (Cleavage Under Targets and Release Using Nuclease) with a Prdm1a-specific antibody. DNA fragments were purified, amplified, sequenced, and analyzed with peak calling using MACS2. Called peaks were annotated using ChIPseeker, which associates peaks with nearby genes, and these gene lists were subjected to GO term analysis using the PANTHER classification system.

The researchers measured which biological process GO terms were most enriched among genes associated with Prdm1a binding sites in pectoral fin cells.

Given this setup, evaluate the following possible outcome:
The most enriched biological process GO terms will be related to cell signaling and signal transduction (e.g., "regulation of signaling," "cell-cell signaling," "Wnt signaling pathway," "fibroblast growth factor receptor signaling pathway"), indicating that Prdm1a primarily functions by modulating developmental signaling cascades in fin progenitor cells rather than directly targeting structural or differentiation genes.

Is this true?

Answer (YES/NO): NO